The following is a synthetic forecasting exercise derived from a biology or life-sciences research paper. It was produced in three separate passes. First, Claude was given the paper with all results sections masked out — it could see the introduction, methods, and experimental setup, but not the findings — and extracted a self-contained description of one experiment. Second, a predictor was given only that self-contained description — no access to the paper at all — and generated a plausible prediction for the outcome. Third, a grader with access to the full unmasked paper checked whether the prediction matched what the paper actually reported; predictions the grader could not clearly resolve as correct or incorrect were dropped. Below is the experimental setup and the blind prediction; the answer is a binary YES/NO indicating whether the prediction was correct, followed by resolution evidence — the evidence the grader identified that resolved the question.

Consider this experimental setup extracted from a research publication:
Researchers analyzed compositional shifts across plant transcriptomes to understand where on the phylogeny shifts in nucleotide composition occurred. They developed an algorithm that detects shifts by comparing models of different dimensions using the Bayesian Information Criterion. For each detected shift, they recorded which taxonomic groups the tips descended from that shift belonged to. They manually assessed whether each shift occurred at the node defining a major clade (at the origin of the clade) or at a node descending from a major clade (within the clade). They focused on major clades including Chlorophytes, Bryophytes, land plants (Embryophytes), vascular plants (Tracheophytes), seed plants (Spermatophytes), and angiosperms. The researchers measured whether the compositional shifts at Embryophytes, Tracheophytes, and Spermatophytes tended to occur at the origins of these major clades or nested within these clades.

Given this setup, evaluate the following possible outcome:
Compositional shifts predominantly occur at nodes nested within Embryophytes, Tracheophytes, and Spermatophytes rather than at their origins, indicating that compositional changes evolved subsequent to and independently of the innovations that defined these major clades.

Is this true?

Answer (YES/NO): NO